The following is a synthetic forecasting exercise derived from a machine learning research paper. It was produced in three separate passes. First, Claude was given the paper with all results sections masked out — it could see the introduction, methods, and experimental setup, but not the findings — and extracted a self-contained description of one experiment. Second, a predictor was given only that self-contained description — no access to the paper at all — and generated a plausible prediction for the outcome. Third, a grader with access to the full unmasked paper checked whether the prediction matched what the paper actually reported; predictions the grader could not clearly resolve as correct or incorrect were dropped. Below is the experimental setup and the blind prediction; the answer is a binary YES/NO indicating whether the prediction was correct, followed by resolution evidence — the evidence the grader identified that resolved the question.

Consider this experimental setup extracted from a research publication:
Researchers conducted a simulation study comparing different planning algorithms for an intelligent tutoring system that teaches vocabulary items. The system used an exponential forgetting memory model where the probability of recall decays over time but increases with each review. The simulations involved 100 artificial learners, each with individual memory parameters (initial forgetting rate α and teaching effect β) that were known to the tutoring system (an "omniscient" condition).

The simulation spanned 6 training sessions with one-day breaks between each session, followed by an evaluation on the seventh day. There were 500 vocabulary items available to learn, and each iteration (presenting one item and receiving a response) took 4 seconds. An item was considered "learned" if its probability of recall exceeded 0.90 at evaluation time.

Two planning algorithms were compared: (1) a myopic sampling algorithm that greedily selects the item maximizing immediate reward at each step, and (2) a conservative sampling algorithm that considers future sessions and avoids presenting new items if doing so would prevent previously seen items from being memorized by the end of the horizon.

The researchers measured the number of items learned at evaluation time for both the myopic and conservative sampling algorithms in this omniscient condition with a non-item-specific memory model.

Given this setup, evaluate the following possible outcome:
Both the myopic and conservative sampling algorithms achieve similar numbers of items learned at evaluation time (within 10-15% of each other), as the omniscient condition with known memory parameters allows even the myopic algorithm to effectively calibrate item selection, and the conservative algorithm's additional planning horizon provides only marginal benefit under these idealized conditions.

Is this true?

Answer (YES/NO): NO